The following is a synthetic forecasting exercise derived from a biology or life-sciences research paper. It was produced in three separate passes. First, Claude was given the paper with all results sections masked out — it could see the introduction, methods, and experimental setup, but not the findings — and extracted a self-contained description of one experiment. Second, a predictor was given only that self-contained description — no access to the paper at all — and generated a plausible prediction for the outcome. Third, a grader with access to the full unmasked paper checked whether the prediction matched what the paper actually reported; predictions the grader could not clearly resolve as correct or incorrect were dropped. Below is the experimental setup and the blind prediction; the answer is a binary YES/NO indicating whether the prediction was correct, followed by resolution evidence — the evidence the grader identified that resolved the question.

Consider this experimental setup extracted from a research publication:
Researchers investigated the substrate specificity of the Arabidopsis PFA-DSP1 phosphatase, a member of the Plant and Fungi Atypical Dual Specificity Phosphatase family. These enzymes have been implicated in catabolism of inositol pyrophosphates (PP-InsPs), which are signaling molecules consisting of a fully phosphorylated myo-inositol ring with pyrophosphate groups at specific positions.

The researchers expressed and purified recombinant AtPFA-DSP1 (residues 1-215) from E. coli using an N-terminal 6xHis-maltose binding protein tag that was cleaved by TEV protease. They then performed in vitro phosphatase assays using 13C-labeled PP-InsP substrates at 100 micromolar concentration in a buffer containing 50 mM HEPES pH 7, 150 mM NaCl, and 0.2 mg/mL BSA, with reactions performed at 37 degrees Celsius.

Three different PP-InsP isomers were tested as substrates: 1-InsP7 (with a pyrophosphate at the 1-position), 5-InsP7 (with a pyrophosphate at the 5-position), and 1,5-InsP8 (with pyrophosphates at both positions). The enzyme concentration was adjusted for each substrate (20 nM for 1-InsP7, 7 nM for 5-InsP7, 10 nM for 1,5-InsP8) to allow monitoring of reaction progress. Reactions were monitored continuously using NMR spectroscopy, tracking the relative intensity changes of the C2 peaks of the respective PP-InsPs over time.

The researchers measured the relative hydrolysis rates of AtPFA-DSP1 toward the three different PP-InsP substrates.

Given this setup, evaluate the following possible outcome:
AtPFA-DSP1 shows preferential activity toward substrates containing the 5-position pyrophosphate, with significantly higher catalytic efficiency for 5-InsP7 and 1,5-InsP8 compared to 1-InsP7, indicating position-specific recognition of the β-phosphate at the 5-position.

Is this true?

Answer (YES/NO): YES